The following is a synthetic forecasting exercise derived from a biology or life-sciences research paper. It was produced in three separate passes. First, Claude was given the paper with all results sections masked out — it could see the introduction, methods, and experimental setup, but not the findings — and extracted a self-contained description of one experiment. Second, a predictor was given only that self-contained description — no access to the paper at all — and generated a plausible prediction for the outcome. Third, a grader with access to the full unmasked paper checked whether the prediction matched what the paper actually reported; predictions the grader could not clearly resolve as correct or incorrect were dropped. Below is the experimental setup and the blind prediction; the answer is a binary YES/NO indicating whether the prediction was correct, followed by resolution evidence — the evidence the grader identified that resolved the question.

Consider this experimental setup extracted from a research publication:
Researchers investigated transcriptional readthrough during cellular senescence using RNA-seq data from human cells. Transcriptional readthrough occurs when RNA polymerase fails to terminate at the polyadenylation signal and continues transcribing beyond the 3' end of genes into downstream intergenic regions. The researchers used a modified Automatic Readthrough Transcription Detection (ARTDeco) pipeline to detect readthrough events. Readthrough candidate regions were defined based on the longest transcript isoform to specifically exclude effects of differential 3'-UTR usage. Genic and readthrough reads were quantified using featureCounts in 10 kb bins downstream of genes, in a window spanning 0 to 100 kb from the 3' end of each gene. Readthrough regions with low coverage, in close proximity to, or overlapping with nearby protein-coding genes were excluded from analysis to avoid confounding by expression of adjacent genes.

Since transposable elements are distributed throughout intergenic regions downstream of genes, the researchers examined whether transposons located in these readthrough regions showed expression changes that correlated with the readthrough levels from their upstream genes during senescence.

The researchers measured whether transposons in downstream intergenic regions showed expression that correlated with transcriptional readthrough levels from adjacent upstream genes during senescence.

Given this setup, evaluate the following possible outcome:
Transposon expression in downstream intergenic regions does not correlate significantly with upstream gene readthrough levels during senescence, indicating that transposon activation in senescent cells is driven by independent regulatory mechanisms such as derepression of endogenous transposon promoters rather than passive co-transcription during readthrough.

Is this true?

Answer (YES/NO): NO